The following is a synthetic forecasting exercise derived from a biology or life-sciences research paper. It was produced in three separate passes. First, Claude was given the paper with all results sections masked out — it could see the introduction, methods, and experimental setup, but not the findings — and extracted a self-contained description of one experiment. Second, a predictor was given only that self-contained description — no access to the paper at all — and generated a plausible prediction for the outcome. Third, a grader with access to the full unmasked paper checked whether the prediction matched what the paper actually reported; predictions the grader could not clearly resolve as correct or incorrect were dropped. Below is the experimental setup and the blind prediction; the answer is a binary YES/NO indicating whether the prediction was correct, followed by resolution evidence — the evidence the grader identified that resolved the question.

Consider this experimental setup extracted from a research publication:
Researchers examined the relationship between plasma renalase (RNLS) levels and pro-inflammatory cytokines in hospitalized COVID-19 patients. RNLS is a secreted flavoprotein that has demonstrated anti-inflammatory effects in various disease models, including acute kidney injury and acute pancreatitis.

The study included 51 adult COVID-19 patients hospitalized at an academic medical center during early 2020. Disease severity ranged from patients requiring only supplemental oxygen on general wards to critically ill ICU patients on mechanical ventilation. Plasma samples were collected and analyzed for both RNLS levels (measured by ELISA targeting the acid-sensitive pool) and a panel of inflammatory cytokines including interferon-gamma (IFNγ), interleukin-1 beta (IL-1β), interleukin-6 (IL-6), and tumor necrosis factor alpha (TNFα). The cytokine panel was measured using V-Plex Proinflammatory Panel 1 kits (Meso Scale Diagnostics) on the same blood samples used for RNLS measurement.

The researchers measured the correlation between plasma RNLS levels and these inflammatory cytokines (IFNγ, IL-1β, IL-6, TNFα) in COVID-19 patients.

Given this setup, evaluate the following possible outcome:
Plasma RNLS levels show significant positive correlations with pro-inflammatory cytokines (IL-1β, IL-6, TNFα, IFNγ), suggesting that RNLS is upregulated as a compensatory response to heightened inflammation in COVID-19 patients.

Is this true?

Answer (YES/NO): NO